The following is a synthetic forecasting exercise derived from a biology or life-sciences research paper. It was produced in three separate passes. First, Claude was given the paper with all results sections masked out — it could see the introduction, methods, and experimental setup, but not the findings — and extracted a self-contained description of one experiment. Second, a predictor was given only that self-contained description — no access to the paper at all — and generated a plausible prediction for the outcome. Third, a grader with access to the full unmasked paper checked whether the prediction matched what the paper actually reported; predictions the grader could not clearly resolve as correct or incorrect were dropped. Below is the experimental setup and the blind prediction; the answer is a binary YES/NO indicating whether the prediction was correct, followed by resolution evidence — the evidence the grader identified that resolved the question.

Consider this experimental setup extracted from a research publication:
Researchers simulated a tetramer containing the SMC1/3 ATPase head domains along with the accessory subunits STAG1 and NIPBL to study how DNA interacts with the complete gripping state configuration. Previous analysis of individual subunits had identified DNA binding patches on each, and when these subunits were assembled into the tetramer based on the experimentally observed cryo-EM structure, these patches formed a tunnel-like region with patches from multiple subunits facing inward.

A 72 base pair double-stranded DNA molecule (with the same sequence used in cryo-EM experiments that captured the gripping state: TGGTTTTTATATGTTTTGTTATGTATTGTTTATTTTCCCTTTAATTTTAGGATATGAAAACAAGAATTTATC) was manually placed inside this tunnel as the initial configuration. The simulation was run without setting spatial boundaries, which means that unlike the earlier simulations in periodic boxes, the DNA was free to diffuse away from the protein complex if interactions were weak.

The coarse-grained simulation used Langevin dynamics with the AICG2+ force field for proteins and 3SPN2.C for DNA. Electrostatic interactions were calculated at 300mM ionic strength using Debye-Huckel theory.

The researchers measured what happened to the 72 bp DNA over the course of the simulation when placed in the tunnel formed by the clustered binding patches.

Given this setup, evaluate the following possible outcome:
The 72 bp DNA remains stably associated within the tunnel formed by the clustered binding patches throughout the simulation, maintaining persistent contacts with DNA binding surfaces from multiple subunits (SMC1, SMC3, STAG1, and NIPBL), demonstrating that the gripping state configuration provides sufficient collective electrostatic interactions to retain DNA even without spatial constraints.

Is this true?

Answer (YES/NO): YES